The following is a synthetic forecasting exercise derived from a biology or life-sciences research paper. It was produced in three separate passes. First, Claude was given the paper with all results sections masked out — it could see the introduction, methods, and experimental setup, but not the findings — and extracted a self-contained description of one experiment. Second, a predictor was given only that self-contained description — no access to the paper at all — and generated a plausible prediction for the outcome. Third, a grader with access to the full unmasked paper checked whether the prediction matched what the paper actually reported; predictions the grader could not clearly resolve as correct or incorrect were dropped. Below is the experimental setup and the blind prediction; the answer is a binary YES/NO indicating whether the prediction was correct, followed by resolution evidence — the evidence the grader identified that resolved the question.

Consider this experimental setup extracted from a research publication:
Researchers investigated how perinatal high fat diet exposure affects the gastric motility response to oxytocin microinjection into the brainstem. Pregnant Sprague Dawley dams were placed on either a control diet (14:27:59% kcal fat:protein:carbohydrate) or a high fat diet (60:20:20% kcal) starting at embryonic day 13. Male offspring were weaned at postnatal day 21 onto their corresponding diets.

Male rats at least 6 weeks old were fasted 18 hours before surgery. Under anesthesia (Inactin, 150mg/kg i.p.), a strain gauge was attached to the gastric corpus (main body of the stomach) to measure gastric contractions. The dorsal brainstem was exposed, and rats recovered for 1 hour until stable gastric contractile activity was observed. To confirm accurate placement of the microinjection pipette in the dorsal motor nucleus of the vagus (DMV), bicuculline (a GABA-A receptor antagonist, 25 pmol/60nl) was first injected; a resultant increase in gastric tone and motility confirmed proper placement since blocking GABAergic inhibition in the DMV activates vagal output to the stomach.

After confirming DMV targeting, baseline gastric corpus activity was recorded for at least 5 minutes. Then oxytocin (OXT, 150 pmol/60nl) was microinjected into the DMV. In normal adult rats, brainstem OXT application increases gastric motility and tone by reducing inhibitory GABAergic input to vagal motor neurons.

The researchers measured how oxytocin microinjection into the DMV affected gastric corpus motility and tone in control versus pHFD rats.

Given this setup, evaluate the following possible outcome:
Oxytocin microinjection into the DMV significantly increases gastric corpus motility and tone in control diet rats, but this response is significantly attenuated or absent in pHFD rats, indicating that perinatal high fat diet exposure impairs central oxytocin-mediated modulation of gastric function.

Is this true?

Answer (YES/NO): NO